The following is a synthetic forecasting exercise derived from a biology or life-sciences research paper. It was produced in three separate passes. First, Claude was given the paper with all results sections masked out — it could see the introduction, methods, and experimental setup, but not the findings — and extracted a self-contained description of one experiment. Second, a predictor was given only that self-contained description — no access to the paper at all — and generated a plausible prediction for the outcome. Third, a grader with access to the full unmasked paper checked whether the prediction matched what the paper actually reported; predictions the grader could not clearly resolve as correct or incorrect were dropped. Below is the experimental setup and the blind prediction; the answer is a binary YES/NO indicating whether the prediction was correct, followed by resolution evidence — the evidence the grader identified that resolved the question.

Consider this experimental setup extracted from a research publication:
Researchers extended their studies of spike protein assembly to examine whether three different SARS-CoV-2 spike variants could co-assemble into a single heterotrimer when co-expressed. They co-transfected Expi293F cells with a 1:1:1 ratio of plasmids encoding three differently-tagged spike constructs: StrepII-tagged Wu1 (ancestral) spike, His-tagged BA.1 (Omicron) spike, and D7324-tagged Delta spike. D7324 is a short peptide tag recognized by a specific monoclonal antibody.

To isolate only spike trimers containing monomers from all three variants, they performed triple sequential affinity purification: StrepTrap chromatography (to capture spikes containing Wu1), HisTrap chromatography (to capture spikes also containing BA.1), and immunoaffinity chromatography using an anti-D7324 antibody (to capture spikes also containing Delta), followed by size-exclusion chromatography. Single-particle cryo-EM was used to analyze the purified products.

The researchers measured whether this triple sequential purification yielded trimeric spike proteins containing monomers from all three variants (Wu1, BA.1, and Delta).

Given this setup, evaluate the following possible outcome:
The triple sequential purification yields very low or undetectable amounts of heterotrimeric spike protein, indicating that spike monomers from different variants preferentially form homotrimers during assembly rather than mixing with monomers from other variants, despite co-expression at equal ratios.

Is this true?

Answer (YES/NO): NO